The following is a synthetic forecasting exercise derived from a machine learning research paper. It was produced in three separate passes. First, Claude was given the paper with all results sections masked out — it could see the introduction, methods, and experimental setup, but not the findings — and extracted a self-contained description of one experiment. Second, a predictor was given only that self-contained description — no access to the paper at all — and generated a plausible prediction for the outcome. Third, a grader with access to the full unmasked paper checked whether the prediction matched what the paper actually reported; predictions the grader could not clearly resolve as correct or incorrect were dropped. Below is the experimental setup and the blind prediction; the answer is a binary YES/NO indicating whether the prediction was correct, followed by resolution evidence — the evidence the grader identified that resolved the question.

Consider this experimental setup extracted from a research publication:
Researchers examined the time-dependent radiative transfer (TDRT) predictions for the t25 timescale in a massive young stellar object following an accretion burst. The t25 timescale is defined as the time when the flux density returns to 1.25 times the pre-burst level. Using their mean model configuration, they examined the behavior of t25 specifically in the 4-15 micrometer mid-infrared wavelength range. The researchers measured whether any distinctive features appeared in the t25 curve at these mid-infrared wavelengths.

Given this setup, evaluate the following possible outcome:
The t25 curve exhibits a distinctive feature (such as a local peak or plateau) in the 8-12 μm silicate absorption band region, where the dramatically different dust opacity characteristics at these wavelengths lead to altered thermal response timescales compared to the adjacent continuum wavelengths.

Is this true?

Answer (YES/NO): NO